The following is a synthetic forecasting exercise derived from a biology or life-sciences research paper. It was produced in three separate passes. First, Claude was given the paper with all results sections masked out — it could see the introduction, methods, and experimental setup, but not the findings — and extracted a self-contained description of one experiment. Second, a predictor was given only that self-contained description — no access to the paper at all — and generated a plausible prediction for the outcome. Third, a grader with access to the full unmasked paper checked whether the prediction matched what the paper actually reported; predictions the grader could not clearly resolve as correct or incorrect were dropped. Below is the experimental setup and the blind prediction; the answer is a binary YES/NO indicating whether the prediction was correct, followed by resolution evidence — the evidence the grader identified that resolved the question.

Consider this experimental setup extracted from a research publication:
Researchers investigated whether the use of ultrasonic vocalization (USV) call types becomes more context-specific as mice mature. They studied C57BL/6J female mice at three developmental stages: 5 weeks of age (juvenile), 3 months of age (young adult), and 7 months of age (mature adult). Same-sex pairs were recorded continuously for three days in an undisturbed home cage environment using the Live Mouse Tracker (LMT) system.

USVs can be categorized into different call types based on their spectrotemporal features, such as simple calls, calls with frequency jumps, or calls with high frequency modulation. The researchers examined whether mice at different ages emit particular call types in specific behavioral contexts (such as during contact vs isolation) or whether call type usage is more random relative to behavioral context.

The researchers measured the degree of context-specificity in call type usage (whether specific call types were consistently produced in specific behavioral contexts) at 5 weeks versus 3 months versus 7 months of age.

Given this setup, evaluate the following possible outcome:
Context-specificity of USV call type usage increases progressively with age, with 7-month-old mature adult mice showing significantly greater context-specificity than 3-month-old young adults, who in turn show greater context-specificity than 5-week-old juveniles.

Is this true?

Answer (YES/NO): YES